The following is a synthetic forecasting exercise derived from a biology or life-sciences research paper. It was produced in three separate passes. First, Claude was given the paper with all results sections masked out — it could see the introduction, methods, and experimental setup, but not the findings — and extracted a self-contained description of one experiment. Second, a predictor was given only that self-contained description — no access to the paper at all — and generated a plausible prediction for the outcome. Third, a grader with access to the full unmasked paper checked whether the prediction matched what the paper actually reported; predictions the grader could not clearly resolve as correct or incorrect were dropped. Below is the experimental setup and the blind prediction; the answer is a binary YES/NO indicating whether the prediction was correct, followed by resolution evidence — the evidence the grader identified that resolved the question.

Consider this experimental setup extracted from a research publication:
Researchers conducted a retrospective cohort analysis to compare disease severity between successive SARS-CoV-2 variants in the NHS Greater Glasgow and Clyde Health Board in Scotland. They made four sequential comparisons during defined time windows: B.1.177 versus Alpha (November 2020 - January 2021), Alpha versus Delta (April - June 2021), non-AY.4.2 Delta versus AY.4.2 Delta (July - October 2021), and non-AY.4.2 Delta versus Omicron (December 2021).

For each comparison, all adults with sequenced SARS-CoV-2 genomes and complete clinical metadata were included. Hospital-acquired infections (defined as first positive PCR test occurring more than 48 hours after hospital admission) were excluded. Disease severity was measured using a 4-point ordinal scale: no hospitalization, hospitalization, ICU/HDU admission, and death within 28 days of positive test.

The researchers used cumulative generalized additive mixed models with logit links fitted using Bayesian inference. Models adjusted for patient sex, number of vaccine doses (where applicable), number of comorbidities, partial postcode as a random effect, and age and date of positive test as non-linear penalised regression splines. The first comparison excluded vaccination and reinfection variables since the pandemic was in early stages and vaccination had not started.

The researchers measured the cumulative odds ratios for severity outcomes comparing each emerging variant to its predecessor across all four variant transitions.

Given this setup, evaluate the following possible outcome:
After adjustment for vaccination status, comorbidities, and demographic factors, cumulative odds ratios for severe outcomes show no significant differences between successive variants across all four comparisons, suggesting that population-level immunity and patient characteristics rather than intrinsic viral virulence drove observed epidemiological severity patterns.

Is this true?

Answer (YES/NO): NO